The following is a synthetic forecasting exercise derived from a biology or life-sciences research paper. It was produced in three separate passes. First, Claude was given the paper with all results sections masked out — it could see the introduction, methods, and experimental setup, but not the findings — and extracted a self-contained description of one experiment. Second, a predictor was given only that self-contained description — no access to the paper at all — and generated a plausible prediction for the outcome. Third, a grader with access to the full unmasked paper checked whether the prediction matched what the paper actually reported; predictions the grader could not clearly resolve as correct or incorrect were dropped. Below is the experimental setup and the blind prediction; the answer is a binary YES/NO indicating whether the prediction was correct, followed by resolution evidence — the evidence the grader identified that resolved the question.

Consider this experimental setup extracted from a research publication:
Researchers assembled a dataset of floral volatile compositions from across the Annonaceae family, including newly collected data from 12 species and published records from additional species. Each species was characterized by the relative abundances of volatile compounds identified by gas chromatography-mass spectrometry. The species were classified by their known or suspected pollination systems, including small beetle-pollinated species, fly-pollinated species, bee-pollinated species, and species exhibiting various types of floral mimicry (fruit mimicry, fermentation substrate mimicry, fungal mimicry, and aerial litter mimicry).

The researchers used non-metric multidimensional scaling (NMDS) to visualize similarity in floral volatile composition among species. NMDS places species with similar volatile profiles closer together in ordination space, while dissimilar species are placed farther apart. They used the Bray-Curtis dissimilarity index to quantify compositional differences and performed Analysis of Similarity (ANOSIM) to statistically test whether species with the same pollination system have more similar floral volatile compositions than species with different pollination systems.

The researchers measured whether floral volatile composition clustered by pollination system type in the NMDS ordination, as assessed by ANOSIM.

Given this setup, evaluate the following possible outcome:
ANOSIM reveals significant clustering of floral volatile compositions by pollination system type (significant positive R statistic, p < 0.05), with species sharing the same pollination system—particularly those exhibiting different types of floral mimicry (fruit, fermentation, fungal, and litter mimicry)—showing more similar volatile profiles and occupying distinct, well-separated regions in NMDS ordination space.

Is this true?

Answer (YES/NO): NO